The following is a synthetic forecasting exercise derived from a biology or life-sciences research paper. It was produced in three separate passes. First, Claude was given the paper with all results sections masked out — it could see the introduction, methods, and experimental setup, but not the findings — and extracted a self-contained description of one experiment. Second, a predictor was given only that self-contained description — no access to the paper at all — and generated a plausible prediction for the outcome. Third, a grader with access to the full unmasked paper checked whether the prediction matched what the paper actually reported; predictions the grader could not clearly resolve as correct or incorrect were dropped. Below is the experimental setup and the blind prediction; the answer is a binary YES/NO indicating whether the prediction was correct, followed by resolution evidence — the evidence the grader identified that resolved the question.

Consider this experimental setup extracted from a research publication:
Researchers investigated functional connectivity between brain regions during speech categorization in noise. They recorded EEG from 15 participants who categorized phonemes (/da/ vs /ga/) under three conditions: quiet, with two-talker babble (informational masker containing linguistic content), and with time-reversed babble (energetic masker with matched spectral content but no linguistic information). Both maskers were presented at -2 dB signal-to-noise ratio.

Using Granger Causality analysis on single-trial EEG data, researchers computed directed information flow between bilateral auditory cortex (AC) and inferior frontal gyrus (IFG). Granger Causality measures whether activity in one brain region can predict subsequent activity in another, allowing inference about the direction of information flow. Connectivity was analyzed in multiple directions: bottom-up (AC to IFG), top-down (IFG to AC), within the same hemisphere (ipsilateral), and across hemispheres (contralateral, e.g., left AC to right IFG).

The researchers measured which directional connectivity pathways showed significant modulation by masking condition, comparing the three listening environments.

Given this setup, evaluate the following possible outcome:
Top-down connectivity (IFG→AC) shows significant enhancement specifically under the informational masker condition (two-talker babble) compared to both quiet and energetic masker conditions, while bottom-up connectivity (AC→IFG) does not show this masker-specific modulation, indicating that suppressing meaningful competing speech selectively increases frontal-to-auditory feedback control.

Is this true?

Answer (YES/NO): NO